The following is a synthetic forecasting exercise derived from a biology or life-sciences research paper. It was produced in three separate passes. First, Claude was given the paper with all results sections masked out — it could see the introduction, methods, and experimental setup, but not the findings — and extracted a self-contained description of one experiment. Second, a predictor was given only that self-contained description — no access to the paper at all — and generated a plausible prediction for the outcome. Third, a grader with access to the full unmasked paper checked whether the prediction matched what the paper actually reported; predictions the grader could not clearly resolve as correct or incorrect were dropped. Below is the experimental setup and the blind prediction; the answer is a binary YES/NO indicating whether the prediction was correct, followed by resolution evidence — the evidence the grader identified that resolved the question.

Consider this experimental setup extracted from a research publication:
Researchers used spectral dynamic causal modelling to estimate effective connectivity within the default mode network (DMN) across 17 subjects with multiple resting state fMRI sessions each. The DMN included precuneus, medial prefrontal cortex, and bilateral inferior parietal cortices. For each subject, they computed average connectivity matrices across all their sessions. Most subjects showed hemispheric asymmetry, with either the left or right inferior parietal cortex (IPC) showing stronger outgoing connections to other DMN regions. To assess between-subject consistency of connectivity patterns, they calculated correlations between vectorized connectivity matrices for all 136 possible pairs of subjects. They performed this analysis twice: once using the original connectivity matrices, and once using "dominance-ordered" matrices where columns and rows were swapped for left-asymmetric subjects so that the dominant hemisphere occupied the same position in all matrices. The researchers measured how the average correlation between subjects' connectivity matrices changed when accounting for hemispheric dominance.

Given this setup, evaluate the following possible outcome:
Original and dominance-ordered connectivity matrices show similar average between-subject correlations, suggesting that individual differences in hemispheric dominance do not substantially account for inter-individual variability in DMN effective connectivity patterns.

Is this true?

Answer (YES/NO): NO